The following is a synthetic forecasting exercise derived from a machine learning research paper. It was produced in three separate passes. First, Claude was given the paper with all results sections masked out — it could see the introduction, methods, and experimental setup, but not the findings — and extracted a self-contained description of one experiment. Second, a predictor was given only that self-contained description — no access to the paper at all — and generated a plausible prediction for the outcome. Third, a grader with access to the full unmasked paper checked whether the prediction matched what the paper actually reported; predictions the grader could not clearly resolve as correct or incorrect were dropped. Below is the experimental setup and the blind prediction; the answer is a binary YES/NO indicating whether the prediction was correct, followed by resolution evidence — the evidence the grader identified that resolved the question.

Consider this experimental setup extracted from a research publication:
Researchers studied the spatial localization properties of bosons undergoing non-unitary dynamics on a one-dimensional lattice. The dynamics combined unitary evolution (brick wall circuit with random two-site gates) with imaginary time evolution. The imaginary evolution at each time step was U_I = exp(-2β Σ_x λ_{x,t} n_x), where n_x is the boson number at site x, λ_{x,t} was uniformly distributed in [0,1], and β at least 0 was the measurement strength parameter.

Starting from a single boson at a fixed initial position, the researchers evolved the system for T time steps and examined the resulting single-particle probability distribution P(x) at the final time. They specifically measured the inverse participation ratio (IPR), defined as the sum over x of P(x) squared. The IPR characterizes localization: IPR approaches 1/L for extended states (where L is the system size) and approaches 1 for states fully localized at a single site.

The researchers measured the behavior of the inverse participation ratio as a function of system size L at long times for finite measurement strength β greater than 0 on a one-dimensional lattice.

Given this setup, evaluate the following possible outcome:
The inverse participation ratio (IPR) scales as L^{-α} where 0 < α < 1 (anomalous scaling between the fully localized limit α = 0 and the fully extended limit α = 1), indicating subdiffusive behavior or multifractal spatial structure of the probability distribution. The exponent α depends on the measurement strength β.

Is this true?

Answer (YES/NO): NO